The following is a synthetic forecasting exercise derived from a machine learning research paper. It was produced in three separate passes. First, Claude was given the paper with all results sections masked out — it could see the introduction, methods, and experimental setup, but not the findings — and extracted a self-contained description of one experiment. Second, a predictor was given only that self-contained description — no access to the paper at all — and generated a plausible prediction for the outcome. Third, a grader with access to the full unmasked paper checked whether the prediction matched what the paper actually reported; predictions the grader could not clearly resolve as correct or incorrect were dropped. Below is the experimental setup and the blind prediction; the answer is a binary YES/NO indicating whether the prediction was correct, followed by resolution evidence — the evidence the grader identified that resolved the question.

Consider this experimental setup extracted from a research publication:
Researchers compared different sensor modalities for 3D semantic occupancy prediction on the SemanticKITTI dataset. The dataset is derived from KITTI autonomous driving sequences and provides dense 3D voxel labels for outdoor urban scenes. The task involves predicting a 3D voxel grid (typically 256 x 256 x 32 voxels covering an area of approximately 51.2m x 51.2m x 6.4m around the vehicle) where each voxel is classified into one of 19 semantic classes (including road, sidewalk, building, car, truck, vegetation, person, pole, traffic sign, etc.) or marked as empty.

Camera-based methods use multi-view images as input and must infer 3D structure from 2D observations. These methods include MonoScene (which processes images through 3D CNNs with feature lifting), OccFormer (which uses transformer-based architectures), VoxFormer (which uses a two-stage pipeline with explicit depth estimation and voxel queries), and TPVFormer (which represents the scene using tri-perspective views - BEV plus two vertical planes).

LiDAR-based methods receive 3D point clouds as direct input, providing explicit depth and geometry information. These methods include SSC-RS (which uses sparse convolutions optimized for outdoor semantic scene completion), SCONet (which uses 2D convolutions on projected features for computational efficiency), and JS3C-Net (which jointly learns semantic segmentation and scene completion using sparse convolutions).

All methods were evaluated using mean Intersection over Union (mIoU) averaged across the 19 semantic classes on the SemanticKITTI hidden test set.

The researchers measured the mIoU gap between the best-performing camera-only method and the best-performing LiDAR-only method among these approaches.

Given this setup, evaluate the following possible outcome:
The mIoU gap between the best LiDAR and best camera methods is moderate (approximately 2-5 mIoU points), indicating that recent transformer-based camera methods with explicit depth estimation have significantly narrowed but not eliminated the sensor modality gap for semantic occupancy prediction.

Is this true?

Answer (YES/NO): NO